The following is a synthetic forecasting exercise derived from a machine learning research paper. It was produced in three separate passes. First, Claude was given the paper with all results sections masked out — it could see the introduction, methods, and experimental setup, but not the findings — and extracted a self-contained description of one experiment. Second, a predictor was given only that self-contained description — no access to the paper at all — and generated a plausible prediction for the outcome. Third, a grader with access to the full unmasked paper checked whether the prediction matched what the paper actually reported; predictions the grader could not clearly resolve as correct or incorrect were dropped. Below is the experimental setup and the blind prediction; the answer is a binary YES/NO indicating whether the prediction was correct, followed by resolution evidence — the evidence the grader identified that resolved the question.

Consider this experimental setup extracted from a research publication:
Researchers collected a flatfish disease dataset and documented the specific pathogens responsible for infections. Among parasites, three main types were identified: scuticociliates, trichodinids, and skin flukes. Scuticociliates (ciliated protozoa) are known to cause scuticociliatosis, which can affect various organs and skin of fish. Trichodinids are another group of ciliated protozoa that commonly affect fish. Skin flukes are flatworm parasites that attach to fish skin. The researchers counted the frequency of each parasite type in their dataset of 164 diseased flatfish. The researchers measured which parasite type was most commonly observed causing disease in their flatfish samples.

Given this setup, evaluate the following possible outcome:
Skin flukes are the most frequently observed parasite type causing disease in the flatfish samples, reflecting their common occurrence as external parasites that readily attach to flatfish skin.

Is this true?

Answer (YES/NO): NO